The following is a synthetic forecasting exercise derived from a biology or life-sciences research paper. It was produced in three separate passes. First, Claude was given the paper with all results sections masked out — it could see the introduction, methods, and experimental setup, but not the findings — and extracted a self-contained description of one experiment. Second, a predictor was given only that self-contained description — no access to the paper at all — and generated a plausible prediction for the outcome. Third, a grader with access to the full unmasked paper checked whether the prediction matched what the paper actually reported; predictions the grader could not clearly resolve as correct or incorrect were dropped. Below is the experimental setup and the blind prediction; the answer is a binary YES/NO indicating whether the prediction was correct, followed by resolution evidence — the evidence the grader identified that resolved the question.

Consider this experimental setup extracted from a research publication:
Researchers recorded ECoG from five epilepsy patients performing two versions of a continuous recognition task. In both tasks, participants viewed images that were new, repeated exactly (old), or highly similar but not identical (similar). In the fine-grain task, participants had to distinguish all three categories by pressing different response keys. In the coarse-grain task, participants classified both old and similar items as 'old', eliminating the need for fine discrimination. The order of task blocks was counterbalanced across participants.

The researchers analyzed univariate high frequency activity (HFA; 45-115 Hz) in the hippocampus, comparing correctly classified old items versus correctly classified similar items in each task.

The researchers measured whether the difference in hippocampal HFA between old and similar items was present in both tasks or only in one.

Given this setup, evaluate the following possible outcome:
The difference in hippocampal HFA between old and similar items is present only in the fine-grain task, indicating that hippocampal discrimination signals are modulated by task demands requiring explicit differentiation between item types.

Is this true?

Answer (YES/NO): YES